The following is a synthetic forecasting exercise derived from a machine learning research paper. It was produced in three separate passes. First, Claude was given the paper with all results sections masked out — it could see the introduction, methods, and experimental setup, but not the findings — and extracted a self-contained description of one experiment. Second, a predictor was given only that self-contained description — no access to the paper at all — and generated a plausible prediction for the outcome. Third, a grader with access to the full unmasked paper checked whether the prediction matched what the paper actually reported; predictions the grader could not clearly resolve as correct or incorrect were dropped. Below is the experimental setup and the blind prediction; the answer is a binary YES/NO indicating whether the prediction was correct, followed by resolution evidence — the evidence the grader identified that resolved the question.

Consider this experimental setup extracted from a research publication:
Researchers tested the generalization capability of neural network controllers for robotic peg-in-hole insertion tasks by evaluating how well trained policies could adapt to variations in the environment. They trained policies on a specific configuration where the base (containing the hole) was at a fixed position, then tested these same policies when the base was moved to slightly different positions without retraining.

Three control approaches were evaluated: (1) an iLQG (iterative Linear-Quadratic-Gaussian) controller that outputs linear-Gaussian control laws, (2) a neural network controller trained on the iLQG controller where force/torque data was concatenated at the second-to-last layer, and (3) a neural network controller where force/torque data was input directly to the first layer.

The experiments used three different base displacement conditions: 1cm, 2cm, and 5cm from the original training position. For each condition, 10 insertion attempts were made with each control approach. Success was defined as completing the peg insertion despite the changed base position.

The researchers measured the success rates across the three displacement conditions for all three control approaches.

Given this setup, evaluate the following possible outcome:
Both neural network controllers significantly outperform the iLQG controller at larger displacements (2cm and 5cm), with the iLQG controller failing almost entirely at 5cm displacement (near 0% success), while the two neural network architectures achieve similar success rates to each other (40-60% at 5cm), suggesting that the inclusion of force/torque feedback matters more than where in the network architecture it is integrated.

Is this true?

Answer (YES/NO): NO